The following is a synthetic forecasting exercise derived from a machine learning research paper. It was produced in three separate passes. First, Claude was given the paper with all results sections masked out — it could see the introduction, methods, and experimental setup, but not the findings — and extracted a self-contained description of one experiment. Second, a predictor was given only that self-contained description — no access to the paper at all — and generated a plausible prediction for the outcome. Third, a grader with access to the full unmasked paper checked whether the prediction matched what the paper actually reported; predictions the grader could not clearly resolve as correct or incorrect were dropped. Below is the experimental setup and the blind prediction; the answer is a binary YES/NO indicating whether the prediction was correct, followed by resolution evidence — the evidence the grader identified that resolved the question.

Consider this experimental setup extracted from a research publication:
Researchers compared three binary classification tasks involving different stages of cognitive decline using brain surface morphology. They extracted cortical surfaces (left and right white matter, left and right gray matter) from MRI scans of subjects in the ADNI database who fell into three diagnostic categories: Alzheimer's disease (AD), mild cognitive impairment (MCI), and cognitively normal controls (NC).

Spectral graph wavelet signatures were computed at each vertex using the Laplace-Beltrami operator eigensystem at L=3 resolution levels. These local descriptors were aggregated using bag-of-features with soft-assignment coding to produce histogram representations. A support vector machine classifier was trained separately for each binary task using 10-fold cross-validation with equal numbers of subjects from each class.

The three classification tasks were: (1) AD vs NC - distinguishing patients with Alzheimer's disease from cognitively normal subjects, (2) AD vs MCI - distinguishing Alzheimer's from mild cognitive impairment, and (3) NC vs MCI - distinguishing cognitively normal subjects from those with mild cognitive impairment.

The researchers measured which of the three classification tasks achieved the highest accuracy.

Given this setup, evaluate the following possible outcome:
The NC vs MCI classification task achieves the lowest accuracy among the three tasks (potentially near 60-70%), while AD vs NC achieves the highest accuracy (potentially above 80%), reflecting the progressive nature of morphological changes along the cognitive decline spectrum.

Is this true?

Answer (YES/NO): NO